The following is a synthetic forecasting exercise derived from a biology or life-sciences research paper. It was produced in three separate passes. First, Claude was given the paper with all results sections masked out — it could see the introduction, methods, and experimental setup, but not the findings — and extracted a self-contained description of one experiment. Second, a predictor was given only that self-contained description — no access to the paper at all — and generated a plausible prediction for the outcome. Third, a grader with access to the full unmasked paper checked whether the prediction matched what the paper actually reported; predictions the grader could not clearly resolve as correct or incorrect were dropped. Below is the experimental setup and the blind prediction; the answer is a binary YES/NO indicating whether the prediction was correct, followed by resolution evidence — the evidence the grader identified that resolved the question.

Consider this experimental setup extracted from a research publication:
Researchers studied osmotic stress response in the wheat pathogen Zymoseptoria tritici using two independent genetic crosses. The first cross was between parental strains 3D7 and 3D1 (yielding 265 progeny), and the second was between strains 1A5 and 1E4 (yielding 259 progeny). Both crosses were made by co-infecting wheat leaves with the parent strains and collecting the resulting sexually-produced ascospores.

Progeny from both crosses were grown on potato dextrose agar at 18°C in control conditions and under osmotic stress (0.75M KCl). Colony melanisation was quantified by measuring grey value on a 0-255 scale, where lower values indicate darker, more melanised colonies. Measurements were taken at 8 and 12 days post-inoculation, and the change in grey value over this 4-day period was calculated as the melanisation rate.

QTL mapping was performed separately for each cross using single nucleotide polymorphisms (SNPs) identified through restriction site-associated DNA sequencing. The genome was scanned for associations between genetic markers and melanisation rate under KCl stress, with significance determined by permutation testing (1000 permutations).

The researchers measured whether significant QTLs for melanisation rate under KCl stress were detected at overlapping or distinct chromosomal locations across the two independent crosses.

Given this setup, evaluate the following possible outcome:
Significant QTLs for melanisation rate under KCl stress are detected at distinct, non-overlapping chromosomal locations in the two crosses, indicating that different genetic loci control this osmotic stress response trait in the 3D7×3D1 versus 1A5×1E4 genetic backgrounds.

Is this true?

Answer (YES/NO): NO